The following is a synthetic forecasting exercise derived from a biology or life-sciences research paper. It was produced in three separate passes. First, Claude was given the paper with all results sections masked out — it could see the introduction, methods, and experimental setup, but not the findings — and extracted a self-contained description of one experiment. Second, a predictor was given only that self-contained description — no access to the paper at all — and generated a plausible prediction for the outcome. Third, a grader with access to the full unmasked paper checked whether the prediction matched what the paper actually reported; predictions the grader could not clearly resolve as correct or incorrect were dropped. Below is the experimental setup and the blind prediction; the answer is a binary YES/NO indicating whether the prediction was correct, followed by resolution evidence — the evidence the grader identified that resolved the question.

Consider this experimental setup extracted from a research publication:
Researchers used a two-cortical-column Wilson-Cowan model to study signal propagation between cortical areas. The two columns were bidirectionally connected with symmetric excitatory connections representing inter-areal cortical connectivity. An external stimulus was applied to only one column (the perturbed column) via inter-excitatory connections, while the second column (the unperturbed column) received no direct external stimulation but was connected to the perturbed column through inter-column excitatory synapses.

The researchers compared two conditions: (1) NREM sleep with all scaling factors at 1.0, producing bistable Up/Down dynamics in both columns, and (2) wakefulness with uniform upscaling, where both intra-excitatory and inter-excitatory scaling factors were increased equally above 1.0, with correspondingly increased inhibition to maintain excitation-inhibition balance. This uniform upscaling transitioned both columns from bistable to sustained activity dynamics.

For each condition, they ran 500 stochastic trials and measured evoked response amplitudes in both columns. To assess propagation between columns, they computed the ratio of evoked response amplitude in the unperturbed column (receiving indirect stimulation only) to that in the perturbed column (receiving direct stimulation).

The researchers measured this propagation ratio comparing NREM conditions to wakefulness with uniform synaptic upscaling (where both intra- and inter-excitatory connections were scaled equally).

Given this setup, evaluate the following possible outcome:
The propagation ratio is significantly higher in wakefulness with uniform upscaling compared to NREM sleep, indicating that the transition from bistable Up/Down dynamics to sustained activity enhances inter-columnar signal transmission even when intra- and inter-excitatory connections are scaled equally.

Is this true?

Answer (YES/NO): NO